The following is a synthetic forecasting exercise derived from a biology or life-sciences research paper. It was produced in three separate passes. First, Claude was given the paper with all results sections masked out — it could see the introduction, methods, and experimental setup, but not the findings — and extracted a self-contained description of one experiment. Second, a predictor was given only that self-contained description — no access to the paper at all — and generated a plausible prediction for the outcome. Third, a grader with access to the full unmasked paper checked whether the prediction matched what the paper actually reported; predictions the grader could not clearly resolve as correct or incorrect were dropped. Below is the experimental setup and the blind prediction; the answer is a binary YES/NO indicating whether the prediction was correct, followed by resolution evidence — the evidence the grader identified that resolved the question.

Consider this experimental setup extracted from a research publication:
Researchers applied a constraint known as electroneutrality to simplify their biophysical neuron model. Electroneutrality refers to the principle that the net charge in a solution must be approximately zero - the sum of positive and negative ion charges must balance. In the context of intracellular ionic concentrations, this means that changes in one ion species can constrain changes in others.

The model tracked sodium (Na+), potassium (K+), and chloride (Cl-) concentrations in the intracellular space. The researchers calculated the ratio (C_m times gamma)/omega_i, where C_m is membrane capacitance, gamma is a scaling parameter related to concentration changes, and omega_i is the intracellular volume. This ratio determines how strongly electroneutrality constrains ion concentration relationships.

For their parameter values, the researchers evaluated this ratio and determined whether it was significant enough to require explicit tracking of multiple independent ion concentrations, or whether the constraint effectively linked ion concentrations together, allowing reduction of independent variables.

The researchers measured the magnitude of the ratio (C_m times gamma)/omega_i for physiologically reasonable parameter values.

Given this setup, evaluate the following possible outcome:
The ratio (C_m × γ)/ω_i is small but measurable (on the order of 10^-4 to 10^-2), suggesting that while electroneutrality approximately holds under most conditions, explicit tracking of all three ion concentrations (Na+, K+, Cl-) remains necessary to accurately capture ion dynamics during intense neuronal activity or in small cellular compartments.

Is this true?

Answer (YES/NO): NO